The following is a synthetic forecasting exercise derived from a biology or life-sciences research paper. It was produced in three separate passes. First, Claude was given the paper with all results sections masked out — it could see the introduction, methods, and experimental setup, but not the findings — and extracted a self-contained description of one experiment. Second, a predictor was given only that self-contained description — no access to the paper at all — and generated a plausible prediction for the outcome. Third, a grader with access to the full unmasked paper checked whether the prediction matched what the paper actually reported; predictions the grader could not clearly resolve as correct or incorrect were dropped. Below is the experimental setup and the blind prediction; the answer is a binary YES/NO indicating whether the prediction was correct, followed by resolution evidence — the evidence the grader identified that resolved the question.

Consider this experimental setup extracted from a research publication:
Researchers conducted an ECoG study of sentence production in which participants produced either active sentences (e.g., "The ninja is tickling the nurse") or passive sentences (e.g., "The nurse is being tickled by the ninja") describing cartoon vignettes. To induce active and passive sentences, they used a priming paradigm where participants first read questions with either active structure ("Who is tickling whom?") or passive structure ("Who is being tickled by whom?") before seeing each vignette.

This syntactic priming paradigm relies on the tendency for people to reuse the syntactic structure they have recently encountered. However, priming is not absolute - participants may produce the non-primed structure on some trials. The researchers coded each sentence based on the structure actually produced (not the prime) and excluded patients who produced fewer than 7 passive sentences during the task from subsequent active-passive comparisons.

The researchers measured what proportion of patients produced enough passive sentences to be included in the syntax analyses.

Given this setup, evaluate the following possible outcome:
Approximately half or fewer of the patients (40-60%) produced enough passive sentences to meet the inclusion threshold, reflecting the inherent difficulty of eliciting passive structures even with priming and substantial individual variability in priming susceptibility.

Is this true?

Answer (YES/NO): NO